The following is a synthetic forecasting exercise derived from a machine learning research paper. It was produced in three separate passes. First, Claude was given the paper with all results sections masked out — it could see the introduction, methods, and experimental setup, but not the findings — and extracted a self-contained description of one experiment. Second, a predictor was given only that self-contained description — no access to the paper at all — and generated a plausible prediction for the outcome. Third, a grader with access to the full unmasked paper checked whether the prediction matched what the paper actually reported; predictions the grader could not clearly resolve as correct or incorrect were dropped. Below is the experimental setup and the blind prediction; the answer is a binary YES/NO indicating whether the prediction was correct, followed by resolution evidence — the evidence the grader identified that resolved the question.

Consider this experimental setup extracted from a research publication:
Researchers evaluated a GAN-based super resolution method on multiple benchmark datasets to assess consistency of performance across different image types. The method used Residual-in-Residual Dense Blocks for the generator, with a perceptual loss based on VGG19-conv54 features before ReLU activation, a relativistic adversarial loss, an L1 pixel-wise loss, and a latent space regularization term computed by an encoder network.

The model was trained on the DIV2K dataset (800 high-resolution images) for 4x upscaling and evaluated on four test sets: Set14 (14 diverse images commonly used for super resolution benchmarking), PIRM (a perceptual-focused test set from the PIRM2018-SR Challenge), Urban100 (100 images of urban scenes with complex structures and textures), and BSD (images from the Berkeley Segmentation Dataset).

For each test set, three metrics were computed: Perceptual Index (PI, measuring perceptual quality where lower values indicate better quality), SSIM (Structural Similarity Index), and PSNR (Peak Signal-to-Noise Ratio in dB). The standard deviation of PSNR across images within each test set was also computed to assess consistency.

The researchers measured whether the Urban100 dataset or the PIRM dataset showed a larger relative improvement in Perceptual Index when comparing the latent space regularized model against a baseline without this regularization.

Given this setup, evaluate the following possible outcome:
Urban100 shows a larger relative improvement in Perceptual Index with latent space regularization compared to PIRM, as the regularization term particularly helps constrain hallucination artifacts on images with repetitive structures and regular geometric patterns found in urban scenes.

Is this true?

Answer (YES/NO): NO